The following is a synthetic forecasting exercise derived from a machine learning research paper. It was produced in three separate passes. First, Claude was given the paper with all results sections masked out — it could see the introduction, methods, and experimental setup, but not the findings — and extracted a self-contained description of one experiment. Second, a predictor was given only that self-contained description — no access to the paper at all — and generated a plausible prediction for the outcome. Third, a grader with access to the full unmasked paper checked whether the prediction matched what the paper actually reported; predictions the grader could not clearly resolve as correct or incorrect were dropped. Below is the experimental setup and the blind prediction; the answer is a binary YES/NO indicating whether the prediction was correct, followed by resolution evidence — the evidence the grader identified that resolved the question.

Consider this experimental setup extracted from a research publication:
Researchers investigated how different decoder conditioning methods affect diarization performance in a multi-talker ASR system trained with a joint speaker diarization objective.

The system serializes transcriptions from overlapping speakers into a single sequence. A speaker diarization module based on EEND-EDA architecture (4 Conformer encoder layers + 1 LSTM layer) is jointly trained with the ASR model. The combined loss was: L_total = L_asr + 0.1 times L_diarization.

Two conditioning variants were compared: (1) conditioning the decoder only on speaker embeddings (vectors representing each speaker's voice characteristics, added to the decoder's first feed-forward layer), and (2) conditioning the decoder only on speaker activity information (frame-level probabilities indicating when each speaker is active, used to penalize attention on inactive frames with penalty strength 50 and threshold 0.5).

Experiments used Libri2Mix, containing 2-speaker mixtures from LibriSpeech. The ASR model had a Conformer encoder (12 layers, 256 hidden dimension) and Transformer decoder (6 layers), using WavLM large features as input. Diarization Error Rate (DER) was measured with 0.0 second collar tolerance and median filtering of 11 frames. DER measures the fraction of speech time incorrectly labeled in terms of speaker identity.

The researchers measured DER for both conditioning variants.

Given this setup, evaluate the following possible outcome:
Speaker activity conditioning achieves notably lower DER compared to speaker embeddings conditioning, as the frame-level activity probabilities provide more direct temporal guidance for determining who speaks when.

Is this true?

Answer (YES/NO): YES